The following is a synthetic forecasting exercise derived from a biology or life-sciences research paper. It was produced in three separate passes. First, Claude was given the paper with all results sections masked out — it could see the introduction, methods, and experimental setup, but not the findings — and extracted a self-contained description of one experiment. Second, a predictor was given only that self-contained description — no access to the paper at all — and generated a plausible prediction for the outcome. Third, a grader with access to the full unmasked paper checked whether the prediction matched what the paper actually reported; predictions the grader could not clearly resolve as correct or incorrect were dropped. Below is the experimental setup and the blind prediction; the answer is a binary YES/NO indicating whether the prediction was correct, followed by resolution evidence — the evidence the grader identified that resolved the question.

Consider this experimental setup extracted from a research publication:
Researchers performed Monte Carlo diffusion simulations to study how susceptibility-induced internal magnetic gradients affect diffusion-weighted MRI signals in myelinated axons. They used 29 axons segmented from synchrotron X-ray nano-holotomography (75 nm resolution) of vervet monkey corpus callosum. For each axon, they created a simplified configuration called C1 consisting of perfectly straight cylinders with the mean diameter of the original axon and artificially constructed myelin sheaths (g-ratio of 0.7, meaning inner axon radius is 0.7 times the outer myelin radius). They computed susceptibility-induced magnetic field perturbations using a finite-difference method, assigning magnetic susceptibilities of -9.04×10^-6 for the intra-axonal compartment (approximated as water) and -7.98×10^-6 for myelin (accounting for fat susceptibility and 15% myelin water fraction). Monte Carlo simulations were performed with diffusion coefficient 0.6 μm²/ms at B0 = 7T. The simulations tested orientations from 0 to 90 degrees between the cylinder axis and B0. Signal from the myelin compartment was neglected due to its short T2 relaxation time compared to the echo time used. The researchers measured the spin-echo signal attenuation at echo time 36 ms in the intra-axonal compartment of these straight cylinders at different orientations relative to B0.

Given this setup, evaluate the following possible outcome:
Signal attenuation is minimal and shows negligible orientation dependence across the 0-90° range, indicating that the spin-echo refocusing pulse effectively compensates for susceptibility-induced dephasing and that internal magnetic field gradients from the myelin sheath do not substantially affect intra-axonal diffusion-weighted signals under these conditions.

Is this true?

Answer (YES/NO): YES